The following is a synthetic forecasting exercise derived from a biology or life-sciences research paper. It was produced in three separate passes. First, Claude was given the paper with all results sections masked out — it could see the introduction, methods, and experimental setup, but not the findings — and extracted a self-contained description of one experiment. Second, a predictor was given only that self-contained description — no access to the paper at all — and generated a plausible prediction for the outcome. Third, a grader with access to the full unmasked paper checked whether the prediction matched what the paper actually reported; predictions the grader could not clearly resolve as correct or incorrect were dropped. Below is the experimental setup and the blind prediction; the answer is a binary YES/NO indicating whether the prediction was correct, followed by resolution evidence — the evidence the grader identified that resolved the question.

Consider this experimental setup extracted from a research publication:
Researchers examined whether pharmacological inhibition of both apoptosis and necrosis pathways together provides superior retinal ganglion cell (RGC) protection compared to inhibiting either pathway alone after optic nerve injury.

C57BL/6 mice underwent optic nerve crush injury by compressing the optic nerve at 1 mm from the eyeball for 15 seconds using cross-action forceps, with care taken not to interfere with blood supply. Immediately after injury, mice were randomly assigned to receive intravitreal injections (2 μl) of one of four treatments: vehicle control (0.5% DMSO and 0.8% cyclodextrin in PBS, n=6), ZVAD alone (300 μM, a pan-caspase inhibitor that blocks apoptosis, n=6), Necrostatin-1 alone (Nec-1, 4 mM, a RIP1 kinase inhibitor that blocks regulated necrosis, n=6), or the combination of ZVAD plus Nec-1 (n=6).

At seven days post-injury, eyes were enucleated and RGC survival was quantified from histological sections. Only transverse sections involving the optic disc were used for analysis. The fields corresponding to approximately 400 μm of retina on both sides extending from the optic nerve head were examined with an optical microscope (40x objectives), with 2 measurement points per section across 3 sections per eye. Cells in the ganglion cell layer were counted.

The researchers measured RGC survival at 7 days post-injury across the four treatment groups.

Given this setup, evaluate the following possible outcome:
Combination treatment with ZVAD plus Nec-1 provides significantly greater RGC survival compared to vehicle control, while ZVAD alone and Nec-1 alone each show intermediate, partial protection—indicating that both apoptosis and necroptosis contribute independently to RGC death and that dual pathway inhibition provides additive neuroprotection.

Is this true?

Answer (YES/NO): NO